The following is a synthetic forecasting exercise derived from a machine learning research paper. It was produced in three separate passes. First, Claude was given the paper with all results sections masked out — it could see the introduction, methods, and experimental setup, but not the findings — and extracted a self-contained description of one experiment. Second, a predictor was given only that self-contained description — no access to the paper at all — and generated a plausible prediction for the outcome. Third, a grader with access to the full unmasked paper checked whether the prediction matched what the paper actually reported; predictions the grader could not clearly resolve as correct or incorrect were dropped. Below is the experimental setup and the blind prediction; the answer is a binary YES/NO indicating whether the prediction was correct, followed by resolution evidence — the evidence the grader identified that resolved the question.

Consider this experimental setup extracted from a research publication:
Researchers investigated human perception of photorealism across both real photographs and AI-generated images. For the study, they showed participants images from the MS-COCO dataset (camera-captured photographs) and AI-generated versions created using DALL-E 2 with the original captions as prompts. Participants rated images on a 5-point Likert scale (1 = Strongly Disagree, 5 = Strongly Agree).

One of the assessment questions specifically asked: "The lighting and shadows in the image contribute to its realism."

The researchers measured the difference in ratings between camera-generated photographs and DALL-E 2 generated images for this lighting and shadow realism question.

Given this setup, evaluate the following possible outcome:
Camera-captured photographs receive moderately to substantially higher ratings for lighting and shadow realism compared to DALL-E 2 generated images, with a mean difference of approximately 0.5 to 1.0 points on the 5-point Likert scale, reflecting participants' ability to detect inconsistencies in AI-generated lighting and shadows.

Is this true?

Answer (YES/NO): NO